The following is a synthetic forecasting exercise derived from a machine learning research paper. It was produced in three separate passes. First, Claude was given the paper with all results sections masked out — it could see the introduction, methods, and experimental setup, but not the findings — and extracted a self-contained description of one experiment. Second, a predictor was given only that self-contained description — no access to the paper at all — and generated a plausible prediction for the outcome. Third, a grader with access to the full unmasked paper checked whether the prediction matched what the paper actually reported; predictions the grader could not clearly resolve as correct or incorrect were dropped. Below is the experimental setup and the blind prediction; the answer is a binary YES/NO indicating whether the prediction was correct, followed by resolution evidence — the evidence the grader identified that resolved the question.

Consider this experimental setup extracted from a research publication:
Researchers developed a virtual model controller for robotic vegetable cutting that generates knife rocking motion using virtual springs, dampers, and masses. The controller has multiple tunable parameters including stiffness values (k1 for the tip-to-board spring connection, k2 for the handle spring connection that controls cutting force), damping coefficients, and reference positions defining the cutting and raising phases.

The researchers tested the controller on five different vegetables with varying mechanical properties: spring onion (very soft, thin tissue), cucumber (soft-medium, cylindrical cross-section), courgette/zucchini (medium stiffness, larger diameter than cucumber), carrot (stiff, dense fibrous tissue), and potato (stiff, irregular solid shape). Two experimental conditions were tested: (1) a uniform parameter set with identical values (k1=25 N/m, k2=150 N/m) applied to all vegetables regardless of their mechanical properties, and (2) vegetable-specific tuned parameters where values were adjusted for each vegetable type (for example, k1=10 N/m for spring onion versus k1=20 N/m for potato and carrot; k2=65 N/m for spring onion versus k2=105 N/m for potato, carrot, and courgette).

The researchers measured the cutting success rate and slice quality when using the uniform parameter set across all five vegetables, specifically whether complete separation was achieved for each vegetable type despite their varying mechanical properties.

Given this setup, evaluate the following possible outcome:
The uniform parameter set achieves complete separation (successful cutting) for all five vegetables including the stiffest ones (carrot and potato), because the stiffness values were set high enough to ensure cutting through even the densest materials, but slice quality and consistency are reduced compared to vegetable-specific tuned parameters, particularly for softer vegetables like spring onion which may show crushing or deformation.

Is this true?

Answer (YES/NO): NO